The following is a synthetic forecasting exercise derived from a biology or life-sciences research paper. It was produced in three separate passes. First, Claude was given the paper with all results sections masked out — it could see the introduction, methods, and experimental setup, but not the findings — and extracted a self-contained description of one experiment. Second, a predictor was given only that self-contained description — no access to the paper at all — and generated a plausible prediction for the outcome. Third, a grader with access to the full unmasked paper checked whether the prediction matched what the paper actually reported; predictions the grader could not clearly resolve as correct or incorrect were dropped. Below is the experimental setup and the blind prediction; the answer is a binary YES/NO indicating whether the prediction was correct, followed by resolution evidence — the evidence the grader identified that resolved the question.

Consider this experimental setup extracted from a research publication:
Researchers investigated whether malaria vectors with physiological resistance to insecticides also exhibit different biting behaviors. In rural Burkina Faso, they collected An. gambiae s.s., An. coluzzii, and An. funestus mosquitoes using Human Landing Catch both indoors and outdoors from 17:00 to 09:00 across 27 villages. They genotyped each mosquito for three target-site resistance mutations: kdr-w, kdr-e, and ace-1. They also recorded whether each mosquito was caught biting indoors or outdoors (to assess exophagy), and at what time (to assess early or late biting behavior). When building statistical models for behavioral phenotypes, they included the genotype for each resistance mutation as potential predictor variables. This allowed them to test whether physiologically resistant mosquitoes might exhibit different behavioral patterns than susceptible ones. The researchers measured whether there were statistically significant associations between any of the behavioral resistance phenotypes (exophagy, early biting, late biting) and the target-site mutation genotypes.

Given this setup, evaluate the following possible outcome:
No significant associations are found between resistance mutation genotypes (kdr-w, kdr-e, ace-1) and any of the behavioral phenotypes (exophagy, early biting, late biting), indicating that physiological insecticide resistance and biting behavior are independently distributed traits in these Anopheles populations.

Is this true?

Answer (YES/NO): YES